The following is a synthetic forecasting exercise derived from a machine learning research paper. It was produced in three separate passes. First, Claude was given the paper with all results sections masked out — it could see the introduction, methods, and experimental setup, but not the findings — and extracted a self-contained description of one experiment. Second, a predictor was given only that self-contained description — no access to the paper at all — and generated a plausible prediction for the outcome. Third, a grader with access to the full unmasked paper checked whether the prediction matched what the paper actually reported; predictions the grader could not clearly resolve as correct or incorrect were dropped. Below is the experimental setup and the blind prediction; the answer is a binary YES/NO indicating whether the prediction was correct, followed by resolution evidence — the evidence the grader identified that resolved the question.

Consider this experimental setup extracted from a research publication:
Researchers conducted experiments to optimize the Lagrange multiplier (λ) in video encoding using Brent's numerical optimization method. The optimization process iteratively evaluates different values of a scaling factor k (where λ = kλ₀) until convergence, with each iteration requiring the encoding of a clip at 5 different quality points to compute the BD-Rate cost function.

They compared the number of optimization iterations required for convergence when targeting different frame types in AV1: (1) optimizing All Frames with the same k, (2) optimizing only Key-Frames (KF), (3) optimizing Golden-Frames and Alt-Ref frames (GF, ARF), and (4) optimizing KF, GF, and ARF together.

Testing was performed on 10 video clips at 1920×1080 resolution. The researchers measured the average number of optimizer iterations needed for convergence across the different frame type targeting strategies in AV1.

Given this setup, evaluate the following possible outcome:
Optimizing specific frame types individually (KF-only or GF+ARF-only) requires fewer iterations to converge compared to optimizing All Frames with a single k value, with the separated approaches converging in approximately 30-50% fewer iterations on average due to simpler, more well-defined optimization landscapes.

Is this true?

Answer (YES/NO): NO